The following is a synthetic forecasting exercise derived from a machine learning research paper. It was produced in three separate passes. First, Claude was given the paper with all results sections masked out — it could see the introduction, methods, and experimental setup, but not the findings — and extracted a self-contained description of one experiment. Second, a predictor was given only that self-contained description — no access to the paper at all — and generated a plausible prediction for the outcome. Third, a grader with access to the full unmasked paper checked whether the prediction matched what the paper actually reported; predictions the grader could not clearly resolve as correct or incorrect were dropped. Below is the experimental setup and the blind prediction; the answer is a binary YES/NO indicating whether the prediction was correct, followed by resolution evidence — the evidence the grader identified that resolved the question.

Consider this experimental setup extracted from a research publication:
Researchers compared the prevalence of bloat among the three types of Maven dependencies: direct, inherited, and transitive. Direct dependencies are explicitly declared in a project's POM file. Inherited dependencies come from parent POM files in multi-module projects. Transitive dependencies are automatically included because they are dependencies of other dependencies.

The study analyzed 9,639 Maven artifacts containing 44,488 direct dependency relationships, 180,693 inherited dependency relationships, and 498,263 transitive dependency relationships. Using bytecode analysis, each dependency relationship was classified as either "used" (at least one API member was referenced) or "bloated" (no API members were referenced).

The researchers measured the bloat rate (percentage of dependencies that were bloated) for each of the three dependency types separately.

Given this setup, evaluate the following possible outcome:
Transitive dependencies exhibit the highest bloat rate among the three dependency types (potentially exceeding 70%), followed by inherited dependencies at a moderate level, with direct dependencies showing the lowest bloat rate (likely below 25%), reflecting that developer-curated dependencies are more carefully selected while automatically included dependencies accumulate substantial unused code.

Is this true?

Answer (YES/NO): NO